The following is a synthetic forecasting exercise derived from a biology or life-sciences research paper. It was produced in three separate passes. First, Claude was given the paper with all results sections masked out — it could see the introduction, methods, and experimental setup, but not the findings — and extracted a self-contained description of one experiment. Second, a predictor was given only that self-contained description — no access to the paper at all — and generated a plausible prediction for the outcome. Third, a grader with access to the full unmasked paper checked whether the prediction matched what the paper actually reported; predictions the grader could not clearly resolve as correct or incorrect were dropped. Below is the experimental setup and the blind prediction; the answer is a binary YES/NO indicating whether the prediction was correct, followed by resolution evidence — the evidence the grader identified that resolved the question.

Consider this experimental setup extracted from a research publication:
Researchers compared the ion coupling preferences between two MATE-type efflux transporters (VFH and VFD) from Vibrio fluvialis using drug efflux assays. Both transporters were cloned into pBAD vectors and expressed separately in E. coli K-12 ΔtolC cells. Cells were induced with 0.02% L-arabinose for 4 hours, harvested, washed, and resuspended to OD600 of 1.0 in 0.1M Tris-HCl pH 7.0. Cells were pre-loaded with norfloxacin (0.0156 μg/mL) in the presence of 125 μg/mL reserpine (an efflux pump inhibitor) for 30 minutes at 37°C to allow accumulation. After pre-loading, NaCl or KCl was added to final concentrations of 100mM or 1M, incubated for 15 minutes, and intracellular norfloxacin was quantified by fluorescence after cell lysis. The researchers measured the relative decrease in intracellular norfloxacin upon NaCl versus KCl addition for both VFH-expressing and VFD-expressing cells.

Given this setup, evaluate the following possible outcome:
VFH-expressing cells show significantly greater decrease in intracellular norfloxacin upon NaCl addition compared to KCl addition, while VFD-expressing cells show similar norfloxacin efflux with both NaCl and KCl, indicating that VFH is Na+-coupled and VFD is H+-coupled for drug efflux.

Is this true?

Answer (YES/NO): NO